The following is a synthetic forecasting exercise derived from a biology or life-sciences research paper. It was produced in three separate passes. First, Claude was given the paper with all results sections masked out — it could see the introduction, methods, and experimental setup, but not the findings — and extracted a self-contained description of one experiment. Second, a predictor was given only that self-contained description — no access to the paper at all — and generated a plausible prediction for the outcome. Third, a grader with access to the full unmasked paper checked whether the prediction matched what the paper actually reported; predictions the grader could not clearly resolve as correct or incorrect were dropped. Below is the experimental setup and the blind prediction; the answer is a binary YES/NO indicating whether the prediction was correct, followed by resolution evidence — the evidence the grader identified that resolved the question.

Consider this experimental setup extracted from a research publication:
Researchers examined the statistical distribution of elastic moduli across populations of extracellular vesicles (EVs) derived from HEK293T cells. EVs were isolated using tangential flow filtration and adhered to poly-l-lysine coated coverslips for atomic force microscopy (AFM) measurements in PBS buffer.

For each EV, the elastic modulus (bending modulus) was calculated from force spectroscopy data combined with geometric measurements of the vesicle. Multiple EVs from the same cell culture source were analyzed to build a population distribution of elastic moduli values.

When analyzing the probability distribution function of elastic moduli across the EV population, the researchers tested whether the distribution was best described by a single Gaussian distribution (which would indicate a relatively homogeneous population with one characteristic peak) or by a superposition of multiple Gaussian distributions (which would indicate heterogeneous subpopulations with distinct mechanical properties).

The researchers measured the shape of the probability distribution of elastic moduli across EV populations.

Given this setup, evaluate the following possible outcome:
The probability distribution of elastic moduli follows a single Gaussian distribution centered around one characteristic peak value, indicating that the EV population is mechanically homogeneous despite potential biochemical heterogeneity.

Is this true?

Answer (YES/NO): NO